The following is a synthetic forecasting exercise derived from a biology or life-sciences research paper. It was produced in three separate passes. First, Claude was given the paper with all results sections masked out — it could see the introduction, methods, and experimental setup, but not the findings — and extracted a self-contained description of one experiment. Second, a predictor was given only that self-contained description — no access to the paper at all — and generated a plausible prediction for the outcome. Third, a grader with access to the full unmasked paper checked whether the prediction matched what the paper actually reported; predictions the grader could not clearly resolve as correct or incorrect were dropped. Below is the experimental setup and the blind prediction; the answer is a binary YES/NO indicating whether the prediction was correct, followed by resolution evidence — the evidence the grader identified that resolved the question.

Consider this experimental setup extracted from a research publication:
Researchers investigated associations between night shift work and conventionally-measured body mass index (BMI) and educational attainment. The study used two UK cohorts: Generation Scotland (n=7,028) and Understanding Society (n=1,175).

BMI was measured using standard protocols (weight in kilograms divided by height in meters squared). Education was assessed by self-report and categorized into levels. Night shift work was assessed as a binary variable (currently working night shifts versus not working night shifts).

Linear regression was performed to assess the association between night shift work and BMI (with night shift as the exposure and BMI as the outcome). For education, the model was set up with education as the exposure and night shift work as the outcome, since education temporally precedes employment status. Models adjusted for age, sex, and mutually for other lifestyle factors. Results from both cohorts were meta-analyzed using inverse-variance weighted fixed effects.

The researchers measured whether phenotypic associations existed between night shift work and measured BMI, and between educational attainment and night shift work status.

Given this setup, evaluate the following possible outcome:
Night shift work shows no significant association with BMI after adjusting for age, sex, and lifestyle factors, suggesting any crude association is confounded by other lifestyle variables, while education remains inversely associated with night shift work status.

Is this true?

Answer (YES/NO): NO